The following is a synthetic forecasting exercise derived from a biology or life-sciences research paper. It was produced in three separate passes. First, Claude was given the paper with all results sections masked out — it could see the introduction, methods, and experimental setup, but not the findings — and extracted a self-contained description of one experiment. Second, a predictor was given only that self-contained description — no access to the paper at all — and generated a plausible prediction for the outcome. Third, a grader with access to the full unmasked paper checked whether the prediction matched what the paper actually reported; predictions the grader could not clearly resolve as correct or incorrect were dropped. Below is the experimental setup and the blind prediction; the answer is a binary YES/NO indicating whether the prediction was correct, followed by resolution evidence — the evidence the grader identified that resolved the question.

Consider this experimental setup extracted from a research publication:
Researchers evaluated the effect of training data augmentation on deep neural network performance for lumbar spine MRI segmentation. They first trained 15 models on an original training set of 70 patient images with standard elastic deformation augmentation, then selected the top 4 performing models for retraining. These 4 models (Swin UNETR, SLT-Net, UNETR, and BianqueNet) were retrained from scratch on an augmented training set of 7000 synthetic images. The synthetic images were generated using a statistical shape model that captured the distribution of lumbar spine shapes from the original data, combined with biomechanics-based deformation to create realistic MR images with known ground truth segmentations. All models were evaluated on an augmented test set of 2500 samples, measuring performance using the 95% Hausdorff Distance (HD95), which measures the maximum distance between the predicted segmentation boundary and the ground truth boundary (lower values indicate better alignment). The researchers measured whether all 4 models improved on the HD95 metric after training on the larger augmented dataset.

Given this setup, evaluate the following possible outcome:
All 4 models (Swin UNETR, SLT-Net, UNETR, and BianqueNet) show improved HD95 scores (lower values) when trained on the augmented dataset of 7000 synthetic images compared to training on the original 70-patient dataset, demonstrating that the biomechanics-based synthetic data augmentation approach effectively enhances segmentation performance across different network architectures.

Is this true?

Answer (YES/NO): NO